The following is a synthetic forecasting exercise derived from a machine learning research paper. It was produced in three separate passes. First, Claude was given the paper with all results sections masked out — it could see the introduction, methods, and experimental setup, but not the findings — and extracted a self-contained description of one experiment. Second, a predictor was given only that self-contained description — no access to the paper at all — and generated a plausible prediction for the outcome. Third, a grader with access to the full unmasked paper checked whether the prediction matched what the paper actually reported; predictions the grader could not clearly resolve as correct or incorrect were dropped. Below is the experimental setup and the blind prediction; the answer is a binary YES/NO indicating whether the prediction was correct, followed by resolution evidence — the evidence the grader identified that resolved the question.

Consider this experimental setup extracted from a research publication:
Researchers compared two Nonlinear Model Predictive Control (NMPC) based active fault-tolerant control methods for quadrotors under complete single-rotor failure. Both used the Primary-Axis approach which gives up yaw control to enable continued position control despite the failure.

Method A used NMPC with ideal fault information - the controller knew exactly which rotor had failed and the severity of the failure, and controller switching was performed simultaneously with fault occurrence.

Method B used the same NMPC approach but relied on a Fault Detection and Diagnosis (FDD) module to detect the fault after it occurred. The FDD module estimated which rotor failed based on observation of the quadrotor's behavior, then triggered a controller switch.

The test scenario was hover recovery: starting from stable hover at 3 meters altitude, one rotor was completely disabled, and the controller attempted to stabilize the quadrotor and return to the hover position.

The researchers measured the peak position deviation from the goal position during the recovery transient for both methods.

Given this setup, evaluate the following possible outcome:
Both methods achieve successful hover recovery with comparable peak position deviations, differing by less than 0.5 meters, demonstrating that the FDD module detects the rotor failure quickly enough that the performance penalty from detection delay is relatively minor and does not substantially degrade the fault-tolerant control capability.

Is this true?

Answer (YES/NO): NO